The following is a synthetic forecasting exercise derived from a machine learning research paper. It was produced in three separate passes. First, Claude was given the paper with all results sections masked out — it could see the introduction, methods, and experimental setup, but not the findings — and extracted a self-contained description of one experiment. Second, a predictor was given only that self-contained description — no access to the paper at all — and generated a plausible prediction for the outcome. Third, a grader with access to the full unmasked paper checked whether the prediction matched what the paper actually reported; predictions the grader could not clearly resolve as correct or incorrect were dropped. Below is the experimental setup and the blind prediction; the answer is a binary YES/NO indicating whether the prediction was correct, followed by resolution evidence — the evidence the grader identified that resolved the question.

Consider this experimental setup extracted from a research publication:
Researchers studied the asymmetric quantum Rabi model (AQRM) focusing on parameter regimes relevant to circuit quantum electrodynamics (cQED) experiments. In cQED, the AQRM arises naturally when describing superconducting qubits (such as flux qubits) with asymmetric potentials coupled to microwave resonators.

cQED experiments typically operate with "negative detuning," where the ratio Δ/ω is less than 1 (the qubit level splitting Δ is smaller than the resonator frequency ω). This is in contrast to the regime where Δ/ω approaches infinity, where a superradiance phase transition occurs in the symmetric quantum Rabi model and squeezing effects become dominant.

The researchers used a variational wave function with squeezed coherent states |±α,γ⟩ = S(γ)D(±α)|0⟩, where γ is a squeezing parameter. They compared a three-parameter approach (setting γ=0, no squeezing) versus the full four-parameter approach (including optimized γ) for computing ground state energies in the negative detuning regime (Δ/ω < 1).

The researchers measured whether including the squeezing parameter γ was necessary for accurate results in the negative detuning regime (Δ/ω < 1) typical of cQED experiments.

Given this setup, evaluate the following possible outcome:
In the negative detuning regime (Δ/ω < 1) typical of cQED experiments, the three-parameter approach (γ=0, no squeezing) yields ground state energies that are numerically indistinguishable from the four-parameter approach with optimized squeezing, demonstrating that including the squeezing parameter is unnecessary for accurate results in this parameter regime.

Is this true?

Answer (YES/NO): YES